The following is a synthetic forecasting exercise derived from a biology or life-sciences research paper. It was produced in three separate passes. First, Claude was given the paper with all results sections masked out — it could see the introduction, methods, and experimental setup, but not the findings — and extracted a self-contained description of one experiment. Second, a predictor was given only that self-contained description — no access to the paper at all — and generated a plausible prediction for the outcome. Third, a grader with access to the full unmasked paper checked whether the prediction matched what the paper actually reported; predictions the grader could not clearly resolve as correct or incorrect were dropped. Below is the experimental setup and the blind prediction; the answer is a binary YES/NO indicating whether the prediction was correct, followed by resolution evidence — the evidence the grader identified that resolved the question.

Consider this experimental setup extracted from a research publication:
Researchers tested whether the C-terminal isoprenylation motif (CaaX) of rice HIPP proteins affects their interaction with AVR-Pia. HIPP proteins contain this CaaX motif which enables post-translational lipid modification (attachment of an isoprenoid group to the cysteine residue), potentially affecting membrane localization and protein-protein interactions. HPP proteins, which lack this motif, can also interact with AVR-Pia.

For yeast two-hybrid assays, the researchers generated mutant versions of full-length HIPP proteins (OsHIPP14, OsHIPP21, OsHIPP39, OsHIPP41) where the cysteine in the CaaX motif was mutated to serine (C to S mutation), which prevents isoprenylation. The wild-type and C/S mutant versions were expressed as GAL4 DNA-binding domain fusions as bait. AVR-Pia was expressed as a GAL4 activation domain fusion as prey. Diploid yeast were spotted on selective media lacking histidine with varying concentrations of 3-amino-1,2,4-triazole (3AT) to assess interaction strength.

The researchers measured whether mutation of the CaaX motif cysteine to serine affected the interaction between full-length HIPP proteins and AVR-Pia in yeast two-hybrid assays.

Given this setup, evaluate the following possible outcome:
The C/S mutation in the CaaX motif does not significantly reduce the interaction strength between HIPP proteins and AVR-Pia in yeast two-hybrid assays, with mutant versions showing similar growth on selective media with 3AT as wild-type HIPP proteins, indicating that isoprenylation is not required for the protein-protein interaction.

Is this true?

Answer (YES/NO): NO